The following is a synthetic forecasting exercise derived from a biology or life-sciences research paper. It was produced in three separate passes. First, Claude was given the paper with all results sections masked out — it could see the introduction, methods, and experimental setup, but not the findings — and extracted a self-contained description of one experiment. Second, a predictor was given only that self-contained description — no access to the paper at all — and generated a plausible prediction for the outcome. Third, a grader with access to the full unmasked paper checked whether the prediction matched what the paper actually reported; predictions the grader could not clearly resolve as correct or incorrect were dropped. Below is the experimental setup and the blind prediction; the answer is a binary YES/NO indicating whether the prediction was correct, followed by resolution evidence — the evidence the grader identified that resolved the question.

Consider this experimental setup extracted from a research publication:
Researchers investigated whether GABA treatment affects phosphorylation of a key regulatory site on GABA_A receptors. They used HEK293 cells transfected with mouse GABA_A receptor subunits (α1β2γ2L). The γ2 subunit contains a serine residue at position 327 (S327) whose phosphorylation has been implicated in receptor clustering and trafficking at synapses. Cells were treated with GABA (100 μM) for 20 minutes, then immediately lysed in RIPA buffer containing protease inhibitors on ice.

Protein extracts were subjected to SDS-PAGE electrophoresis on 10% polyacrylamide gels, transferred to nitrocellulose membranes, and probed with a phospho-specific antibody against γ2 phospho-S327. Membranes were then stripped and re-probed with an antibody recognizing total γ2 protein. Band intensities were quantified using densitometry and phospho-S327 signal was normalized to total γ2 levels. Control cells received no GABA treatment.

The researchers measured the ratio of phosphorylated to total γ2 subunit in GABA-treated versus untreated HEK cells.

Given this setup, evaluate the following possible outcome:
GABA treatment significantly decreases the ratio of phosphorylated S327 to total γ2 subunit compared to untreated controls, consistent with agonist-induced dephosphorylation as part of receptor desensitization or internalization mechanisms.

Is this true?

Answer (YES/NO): NO